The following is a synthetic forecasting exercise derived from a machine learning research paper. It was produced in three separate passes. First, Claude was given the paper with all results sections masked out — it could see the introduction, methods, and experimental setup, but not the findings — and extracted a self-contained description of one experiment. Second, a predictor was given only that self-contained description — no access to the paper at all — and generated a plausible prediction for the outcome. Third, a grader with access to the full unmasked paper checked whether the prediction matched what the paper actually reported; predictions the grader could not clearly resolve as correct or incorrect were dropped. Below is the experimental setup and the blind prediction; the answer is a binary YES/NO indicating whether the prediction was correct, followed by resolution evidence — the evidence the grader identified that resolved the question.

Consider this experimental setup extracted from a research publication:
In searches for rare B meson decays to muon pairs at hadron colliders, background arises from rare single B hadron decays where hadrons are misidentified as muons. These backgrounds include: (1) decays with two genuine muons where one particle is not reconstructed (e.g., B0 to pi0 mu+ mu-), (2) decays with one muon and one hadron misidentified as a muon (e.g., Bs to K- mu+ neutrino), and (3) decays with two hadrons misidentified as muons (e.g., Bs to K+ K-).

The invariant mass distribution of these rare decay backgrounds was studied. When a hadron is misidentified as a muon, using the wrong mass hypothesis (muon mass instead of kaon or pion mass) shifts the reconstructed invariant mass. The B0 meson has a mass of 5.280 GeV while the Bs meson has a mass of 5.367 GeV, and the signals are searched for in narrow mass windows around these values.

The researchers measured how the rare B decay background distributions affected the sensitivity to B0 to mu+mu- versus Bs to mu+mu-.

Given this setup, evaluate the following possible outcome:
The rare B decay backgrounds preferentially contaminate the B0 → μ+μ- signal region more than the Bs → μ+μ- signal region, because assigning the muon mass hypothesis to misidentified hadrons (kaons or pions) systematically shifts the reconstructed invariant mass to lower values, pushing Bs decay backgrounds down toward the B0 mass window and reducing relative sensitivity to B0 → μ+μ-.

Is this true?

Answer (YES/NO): YES